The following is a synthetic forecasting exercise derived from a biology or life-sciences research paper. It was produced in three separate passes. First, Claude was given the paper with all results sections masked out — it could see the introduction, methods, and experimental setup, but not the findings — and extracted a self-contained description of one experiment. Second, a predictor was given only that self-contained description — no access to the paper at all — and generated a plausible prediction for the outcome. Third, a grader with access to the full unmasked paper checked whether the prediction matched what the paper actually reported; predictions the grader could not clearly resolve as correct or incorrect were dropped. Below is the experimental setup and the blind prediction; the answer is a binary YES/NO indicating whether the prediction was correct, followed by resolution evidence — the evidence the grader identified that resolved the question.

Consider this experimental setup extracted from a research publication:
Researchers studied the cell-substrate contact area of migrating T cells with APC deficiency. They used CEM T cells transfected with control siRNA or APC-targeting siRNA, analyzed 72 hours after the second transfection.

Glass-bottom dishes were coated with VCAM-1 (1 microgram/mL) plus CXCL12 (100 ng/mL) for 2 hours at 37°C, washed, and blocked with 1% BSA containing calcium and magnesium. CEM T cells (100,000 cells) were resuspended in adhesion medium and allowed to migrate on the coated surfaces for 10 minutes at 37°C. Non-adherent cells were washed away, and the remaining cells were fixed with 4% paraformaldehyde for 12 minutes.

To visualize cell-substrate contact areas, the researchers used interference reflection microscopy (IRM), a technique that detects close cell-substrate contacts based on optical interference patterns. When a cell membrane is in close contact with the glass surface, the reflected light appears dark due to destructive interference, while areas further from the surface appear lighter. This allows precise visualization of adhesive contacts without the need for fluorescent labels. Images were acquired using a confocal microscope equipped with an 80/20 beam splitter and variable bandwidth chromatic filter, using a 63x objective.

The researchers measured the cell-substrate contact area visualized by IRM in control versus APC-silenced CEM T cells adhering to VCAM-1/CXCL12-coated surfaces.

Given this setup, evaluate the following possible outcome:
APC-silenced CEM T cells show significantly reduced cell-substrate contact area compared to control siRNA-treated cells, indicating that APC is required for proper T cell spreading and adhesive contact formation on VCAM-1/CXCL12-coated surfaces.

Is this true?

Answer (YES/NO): NO